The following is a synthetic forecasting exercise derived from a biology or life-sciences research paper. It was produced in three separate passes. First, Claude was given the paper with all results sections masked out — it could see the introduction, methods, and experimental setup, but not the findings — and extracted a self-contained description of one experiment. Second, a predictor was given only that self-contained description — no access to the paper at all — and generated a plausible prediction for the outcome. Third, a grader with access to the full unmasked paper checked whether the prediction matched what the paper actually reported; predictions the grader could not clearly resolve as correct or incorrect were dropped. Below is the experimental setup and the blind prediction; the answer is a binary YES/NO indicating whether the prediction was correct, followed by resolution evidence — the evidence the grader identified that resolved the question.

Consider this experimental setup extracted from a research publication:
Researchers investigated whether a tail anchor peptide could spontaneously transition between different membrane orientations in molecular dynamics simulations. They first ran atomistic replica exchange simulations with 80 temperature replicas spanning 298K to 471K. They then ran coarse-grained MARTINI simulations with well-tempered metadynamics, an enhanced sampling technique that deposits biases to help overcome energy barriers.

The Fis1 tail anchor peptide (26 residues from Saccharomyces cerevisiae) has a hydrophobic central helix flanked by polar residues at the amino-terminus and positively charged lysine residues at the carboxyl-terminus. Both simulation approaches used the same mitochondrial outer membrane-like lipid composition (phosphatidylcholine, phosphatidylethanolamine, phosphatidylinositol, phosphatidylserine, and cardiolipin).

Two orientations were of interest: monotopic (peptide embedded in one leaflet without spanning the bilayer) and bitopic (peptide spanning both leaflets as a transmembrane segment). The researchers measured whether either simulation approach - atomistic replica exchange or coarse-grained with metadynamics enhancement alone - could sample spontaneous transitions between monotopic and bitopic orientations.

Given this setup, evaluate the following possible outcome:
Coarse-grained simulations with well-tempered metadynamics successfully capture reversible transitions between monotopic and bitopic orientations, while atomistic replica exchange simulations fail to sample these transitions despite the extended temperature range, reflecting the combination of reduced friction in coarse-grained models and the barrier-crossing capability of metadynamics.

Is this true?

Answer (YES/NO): NO